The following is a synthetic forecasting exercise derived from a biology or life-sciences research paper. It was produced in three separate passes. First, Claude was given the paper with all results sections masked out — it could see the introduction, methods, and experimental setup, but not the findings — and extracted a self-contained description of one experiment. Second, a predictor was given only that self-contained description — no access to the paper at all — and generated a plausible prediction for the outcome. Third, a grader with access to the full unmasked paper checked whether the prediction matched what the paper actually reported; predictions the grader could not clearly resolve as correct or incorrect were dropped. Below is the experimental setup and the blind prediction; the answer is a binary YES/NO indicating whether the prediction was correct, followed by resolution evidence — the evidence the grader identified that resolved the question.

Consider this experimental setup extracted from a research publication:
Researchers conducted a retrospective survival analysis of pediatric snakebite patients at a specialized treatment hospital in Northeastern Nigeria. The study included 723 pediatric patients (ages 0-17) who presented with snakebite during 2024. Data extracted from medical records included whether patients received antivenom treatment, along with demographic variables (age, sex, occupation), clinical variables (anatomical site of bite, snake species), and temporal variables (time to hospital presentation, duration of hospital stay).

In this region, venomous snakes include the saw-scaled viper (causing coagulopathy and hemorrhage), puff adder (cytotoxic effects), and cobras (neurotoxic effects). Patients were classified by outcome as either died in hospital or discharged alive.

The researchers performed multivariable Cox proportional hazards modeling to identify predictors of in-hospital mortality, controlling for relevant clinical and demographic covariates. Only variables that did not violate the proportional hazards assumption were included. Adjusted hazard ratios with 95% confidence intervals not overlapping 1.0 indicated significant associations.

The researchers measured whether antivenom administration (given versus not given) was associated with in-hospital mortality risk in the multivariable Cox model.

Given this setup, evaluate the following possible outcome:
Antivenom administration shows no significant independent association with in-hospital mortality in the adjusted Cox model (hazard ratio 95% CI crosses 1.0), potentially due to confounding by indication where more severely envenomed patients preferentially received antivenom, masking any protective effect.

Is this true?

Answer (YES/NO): NO